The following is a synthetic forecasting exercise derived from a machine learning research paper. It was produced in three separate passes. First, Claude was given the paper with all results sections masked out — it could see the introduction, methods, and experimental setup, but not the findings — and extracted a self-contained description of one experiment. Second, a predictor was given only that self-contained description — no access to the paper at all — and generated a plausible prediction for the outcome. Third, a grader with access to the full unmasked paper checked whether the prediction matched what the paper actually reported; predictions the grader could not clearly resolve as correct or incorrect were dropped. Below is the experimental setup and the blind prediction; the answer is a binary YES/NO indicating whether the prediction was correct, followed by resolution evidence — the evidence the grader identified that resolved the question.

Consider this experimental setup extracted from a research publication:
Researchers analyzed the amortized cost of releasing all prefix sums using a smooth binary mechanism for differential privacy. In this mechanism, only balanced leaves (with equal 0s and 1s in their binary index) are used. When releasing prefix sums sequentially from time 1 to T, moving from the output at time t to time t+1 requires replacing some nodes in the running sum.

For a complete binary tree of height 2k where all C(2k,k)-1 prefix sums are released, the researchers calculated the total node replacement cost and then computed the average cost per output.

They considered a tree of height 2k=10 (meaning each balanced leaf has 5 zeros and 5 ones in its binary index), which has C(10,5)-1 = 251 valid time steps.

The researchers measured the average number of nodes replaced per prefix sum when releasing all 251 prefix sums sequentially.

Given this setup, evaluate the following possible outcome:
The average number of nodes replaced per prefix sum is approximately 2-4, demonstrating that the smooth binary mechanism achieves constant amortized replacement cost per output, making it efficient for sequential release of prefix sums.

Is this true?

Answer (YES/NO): YES